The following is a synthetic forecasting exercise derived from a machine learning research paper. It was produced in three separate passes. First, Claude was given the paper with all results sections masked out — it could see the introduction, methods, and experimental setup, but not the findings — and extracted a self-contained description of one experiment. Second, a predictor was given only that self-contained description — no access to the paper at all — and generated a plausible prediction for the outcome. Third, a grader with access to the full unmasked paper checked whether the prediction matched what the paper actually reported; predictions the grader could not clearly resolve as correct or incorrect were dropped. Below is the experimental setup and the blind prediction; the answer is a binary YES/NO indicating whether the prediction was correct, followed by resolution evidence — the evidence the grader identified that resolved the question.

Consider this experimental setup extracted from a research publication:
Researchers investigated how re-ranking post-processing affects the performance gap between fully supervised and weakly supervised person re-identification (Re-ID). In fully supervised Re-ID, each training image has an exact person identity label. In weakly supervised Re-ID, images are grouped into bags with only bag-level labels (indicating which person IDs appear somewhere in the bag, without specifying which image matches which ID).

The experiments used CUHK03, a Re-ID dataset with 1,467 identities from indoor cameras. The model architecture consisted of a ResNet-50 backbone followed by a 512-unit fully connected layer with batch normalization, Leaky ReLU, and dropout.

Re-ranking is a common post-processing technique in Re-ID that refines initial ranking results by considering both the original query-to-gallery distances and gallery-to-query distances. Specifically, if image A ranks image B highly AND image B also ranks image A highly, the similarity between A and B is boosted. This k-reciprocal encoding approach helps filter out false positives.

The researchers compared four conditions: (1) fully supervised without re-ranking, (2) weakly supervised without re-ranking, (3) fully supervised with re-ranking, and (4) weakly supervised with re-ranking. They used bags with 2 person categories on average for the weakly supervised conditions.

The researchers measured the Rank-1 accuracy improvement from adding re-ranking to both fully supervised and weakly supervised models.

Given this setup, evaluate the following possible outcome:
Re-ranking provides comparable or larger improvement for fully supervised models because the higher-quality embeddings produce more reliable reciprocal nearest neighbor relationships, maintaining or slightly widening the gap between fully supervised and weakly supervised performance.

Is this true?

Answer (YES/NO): NO